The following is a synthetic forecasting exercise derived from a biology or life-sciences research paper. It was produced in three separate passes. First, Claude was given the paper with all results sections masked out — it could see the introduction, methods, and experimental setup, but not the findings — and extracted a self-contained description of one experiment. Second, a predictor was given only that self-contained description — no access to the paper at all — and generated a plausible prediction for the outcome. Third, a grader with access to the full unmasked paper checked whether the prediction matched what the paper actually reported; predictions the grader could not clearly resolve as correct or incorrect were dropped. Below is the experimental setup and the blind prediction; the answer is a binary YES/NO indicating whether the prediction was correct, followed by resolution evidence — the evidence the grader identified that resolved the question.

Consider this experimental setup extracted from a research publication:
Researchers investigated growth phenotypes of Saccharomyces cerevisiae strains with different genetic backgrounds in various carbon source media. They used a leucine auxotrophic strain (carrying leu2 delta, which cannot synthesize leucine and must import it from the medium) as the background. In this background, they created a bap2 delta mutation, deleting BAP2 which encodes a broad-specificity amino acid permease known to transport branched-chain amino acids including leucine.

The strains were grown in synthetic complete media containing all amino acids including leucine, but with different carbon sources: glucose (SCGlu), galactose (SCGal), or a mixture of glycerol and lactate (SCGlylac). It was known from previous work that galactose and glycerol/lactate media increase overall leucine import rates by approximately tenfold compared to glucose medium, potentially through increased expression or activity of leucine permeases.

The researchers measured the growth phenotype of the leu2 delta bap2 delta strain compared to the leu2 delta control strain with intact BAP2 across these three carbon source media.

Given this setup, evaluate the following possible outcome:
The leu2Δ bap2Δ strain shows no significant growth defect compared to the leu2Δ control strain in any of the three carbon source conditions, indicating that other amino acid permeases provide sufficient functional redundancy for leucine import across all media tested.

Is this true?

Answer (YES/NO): NO